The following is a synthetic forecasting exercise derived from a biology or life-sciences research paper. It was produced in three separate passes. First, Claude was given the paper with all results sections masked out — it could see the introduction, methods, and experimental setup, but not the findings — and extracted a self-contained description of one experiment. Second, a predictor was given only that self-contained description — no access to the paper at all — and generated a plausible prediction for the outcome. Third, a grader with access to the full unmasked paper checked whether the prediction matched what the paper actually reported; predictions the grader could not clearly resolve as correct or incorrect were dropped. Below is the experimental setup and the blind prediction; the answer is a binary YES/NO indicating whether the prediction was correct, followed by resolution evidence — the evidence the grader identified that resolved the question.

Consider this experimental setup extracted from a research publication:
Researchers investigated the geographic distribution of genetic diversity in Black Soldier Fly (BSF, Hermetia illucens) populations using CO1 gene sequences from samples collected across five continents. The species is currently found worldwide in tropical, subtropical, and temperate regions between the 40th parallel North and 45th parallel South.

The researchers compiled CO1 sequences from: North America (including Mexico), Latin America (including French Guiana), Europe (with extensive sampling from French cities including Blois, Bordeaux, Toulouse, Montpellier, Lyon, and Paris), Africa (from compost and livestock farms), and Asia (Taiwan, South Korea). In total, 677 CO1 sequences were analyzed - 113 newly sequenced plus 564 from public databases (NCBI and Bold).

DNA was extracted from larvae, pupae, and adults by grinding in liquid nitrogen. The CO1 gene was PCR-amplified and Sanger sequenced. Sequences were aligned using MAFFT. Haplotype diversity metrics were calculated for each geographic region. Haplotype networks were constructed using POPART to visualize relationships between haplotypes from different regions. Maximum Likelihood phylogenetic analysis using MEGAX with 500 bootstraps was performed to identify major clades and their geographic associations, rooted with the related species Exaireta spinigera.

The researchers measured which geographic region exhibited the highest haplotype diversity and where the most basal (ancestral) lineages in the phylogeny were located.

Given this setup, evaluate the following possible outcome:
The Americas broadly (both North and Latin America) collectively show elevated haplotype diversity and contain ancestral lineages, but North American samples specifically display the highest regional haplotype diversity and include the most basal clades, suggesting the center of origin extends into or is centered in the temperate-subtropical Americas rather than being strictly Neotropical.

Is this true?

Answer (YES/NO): NO